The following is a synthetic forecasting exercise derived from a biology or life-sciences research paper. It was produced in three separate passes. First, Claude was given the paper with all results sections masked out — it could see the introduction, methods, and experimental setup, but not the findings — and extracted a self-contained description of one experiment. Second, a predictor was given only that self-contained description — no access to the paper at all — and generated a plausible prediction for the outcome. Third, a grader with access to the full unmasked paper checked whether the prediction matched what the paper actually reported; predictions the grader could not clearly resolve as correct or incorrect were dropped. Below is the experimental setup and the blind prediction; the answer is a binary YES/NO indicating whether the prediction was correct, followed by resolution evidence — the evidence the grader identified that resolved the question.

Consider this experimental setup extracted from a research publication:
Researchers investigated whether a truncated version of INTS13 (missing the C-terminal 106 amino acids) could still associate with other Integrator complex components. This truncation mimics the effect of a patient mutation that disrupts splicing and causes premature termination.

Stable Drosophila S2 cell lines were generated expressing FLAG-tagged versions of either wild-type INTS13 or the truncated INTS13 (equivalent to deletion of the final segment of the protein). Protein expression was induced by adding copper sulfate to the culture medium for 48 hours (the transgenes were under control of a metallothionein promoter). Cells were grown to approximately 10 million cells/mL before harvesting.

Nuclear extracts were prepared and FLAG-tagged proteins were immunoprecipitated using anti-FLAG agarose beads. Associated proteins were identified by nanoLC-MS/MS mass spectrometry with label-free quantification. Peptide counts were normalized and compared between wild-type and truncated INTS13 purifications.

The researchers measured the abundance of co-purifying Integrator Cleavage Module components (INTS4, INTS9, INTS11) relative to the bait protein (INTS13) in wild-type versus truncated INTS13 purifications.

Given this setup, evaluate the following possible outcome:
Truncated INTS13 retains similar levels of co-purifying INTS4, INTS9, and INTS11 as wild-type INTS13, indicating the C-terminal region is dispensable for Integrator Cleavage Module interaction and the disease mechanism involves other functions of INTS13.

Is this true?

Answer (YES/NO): NO